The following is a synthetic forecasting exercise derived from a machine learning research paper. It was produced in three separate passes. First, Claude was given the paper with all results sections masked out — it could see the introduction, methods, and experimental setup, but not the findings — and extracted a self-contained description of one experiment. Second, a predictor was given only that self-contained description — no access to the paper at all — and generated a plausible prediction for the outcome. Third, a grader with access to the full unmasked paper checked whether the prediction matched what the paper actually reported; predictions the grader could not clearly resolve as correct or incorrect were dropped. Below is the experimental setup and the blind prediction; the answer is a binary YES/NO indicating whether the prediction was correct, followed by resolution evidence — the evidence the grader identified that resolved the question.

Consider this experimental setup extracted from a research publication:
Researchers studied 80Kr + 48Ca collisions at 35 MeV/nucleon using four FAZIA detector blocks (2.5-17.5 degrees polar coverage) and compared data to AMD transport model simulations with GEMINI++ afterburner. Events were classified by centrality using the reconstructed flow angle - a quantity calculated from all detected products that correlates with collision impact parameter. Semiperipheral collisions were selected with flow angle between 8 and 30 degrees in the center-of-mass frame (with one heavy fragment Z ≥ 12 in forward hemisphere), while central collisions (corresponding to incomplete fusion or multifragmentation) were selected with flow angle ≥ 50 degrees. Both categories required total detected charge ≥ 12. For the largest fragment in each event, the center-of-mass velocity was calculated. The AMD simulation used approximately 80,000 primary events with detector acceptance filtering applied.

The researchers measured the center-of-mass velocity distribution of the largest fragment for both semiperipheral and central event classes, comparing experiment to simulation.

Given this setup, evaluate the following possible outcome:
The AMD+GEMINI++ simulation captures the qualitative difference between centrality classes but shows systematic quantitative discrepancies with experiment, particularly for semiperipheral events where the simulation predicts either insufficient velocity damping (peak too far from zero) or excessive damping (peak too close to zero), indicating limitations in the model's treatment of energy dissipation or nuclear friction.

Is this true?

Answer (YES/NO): YES